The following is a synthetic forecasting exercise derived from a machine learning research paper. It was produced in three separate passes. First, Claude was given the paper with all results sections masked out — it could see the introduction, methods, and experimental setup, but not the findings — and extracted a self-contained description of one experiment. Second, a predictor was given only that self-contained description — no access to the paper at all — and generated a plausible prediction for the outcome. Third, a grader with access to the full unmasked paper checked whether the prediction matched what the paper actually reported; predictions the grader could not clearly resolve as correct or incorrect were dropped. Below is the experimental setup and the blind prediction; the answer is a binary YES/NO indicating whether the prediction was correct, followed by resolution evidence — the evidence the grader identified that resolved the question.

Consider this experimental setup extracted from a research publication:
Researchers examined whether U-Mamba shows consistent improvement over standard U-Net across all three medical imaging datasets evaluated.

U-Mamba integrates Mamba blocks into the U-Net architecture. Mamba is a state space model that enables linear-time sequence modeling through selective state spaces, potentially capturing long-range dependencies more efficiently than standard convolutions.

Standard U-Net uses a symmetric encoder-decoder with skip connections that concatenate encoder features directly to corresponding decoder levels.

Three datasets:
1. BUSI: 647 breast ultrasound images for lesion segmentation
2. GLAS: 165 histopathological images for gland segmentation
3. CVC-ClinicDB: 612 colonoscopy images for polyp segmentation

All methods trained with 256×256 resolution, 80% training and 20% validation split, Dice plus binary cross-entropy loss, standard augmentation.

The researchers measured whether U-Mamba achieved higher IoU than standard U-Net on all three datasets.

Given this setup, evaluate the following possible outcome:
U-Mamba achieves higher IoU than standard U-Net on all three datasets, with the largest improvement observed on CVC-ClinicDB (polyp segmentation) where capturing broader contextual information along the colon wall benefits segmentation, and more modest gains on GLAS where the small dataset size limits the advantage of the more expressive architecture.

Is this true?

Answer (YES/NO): NO